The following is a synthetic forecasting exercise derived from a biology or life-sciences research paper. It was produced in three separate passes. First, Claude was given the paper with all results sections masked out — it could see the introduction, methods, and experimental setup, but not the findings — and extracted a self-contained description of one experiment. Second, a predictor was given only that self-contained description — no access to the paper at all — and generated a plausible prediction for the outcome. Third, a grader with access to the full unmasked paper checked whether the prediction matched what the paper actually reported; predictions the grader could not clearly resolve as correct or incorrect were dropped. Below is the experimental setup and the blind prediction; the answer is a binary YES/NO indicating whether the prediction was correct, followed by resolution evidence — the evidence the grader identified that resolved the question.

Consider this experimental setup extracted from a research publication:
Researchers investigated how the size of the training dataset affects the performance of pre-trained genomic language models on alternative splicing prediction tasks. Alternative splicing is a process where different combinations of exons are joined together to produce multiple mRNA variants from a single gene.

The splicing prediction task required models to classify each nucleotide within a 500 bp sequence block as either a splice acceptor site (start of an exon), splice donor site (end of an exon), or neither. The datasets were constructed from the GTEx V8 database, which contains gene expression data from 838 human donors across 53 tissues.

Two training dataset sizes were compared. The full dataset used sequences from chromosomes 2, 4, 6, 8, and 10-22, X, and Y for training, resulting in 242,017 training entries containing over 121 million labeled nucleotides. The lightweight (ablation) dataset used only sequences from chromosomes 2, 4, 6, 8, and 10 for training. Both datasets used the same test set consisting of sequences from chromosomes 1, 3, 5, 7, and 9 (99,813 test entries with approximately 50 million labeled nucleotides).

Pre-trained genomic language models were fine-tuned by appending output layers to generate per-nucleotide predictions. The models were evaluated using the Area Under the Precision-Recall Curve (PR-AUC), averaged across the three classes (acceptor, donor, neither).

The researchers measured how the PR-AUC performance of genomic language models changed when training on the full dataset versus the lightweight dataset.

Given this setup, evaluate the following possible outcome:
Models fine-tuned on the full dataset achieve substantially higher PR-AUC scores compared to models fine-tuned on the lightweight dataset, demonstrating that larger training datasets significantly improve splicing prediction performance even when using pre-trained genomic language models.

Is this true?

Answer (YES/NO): NO